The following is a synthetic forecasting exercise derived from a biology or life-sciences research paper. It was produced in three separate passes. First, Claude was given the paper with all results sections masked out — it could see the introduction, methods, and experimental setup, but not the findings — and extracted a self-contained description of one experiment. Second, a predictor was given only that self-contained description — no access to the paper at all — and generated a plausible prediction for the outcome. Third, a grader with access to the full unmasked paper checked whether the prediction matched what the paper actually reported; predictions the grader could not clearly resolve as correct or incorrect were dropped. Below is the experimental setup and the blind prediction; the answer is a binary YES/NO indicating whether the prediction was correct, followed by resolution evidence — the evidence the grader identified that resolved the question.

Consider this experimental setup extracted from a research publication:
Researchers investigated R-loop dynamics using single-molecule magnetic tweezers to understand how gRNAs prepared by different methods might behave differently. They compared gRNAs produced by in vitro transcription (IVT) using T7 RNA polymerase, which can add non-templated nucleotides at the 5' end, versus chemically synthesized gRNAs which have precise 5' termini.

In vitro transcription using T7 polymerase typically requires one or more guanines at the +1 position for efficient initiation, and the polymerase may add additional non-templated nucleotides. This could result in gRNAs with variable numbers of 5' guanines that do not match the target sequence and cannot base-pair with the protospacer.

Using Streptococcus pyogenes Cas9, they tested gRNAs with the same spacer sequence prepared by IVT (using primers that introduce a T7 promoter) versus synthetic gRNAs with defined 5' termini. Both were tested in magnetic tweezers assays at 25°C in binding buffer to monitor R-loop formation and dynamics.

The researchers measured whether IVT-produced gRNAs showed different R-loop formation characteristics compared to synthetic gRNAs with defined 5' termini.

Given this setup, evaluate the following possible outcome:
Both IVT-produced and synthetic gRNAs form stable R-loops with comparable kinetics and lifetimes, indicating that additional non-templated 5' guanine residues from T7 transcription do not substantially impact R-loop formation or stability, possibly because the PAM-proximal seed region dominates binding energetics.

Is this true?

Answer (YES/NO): NO